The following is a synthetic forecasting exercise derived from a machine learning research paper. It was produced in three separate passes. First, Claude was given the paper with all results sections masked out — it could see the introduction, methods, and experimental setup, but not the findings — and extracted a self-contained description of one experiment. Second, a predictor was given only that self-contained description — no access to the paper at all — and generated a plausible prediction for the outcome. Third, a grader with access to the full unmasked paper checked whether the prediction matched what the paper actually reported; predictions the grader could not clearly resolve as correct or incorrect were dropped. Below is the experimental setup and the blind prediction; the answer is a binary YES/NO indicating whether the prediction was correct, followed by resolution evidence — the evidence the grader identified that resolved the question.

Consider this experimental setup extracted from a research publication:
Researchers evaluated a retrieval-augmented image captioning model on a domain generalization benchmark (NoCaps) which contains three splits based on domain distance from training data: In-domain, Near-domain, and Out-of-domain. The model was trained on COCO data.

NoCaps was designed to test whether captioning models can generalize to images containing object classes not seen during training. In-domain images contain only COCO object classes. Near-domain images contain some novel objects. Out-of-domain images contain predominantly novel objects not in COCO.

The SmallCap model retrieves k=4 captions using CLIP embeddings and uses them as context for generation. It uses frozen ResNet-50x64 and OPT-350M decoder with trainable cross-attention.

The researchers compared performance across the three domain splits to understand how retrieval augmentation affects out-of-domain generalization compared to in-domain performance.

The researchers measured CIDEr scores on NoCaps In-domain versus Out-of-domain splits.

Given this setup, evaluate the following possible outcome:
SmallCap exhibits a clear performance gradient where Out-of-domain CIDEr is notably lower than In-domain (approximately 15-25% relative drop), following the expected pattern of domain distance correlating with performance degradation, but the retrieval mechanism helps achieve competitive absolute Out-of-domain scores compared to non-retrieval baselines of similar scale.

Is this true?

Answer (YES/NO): YES